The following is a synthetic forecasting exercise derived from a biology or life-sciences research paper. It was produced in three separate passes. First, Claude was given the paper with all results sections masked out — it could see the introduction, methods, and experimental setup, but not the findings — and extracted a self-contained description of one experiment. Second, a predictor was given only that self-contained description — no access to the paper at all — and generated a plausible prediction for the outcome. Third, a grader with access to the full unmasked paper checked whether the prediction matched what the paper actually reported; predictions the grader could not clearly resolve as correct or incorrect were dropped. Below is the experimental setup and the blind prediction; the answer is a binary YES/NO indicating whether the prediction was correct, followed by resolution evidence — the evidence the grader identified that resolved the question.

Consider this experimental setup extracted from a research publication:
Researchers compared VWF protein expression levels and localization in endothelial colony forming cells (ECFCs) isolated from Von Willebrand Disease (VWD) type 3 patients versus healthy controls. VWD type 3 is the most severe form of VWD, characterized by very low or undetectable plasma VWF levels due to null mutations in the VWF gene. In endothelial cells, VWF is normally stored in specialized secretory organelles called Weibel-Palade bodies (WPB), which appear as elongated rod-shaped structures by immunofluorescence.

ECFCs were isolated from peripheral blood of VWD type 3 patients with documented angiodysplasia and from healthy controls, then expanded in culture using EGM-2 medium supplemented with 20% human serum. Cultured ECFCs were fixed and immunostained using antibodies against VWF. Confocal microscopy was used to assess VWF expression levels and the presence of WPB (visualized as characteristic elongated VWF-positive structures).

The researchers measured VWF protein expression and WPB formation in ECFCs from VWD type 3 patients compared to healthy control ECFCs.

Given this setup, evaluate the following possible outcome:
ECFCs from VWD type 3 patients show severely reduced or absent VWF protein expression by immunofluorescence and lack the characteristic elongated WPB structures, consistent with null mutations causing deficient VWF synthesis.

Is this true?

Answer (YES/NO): YES